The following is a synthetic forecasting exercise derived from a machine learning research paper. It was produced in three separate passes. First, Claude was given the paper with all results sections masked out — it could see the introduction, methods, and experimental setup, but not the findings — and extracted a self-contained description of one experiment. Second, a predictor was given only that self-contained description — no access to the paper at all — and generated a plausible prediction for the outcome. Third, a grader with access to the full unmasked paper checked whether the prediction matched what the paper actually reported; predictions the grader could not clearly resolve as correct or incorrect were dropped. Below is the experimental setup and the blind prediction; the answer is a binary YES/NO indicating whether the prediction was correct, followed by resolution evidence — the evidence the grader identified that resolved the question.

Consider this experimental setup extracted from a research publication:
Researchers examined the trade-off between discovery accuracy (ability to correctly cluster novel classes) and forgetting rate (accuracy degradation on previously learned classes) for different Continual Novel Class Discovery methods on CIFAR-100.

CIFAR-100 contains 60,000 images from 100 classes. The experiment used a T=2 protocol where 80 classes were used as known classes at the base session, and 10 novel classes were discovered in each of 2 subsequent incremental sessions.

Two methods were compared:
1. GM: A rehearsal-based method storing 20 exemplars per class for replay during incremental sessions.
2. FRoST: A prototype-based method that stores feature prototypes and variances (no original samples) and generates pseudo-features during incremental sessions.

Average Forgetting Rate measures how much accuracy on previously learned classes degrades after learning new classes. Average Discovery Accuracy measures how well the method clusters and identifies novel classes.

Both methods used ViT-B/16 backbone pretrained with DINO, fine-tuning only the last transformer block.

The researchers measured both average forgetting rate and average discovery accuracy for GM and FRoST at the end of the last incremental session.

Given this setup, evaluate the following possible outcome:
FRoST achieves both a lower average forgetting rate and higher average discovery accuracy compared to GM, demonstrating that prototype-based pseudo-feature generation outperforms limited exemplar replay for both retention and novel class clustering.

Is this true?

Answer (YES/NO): YES